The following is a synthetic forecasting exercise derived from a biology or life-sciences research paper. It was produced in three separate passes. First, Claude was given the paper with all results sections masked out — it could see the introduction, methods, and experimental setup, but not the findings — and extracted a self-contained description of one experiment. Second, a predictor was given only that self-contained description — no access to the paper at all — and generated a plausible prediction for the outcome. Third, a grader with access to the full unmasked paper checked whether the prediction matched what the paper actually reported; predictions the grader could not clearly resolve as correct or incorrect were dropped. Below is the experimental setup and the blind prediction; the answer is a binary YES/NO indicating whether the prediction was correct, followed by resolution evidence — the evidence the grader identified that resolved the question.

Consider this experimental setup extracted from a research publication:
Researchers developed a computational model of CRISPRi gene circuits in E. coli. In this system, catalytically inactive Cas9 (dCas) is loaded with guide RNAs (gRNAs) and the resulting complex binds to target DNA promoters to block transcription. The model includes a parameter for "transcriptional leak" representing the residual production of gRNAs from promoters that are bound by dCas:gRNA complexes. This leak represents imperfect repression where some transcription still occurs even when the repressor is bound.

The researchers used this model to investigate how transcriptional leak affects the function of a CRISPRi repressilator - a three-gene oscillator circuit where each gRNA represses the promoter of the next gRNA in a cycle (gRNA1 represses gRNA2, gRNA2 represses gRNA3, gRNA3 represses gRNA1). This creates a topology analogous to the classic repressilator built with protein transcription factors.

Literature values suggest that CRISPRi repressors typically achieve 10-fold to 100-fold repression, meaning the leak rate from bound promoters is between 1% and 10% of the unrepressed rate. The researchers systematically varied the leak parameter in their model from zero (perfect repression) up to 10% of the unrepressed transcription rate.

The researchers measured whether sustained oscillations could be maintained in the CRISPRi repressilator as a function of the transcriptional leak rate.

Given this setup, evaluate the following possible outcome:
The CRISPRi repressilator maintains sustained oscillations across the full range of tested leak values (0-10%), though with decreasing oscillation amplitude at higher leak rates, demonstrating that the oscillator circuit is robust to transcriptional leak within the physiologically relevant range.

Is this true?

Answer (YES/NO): NO